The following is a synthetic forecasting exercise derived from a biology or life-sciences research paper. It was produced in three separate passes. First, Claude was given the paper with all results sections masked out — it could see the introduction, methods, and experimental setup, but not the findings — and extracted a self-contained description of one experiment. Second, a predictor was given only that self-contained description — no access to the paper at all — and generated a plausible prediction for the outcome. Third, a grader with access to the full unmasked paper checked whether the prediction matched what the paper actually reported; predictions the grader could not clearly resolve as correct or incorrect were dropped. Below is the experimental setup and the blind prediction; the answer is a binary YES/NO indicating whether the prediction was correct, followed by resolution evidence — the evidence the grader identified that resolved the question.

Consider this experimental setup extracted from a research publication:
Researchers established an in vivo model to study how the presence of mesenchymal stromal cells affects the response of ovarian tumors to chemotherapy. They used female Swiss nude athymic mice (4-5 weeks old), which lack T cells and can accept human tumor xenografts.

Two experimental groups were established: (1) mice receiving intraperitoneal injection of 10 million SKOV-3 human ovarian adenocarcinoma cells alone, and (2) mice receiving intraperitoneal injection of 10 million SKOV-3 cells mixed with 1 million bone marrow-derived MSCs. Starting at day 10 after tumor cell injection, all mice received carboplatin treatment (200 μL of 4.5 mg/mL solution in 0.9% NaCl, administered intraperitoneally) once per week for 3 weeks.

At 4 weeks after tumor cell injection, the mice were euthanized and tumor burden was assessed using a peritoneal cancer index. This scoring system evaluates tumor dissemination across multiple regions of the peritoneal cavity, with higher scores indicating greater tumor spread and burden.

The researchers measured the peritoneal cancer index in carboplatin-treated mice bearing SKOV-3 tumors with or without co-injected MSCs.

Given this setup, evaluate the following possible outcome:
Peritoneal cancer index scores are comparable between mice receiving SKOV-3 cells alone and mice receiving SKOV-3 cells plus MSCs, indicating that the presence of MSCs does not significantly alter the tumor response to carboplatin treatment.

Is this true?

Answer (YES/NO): NO